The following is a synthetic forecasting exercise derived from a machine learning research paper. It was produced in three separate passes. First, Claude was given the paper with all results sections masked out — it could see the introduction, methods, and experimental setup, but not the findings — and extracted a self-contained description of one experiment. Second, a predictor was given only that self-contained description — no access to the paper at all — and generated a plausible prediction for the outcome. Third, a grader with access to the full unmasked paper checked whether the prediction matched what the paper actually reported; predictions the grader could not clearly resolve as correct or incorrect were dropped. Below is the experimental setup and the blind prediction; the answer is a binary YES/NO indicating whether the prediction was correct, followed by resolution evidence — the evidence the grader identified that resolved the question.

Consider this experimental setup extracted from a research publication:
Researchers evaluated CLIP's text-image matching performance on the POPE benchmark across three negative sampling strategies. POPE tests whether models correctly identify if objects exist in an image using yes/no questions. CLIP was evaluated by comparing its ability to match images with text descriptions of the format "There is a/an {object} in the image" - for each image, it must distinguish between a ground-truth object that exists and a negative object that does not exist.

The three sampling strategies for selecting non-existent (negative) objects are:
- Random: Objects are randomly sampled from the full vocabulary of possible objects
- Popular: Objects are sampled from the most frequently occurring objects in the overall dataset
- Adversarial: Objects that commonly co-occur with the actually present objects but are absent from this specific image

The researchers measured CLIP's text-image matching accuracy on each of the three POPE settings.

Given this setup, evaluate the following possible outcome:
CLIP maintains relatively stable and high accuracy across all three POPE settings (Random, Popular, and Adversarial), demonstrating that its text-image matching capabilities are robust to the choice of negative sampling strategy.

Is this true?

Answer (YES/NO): NO